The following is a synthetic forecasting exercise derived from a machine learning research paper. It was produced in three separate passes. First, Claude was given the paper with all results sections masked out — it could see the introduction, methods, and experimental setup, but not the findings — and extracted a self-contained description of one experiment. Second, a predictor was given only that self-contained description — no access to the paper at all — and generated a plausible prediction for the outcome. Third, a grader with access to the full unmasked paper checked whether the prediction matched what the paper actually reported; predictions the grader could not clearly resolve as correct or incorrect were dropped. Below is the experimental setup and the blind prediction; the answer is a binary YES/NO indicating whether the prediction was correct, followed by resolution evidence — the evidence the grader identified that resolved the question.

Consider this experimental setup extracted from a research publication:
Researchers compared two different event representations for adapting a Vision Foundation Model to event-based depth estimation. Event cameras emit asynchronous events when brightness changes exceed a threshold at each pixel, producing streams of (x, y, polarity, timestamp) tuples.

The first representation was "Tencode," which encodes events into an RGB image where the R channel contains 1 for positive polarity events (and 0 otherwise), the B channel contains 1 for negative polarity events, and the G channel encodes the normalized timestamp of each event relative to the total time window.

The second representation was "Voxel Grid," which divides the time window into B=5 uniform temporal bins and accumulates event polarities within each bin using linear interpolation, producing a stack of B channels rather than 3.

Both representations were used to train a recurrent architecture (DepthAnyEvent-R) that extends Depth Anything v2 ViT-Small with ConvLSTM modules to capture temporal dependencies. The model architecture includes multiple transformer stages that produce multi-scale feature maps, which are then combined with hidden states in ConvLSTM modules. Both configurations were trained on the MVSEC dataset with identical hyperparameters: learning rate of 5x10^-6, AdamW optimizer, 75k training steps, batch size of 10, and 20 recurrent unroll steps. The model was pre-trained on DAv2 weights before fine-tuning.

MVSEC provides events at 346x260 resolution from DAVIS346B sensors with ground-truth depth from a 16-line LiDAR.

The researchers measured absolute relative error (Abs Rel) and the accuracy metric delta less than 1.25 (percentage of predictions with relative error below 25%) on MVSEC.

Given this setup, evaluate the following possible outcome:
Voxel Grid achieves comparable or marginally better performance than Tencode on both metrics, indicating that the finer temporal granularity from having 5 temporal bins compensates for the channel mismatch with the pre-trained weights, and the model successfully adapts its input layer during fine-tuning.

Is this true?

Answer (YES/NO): NO